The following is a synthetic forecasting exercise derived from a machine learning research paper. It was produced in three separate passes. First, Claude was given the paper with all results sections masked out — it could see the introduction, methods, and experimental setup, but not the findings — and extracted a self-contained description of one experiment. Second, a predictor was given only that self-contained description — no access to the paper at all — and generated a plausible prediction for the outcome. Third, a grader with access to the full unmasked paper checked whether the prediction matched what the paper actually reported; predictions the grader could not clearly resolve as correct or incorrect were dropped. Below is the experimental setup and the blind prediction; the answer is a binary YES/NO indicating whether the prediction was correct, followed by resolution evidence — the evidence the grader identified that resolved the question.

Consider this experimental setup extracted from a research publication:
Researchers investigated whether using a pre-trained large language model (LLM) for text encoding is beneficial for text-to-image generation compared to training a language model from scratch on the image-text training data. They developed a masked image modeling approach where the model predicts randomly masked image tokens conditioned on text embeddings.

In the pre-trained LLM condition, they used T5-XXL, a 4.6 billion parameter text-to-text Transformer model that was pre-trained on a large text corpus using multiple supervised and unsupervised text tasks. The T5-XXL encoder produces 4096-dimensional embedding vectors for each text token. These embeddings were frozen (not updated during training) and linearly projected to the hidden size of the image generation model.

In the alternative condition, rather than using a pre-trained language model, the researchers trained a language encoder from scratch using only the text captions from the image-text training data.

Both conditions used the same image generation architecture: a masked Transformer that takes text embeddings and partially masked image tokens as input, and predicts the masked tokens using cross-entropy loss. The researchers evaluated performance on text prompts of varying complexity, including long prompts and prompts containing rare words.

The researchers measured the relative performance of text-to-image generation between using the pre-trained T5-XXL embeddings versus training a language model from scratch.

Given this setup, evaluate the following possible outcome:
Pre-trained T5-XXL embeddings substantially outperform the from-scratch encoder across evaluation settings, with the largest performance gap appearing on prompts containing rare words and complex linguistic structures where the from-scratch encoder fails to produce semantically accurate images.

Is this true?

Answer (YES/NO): NO